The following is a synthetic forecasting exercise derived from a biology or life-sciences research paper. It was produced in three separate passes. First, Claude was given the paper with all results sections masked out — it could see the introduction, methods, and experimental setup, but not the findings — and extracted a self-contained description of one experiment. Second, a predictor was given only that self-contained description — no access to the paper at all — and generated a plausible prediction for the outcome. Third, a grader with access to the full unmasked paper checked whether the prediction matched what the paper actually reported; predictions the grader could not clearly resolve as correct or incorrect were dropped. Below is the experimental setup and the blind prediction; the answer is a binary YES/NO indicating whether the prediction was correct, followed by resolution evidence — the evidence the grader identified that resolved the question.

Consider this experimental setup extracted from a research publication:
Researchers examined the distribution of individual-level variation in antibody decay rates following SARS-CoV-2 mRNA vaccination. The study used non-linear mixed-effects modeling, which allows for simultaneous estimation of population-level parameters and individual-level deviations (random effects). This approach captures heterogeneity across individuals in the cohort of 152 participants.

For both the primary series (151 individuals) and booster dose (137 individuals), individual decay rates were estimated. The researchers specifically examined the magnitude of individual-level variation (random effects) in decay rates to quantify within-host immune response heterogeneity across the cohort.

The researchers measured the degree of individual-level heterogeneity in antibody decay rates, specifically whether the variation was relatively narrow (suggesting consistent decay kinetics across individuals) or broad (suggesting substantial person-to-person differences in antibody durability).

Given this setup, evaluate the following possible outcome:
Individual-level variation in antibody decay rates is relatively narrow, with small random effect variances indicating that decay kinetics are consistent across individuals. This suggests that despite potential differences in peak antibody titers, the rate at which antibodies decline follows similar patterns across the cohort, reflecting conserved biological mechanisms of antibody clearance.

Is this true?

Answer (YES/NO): YES